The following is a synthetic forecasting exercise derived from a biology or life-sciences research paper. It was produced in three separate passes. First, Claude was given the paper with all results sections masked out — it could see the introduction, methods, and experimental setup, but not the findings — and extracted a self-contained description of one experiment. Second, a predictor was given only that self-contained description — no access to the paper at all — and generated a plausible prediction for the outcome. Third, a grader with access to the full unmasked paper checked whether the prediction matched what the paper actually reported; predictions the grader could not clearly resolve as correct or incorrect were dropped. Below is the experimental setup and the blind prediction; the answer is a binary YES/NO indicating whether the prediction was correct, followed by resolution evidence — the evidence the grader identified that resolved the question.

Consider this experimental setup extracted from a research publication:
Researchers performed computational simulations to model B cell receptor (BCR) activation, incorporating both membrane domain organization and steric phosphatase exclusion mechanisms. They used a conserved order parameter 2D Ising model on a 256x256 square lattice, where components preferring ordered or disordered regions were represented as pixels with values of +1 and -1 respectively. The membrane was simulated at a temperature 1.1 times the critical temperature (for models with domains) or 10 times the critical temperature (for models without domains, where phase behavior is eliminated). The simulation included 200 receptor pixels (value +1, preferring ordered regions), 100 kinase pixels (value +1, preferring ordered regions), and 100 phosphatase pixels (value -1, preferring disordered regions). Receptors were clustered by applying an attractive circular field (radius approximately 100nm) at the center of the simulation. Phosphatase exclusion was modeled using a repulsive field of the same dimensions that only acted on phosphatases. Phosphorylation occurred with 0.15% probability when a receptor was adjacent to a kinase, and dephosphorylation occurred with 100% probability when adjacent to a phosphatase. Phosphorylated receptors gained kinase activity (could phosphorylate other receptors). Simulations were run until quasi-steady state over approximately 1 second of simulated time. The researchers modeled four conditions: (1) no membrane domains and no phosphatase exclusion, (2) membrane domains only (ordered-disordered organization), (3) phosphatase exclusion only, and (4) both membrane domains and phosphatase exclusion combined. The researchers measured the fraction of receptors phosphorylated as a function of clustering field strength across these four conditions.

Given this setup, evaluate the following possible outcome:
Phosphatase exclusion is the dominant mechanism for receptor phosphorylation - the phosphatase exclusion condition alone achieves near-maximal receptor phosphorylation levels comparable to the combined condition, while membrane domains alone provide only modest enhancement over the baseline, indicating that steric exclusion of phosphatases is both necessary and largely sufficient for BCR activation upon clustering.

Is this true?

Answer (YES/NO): NO